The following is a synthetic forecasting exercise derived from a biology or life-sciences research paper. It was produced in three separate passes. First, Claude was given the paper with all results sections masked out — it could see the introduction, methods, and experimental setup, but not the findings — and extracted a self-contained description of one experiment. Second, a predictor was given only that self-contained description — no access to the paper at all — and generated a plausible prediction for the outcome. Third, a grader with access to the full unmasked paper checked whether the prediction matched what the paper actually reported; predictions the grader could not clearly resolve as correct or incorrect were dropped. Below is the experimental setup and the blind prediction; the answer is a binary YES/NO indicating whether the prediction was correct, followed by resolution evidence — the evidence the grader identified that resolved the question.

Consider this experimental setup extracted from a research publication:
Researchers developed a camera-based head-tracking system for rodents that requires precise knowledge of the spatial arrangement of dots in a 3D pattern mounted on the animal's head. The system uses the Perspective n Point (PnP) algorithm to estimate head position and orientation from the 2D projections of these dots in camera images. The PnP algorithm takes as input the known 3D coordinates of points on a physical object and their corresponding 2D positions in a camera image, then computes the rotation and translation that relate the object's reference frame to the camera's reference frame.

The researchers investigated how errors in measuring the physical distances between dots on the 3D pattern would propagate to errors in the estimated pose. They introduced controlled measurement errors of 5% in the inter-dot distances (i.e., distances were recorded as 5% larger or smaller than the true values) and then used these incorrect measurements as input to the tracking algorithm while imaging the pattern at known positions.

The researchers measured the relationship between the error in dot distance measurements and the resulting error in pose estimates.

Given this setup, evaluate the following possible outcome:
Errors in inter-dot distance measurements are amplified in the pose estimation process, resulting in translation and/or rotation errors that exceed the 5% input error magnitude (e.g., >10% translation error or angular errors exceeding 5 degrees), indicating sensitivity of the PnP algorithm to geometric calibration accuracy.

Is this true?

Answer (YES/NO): NO